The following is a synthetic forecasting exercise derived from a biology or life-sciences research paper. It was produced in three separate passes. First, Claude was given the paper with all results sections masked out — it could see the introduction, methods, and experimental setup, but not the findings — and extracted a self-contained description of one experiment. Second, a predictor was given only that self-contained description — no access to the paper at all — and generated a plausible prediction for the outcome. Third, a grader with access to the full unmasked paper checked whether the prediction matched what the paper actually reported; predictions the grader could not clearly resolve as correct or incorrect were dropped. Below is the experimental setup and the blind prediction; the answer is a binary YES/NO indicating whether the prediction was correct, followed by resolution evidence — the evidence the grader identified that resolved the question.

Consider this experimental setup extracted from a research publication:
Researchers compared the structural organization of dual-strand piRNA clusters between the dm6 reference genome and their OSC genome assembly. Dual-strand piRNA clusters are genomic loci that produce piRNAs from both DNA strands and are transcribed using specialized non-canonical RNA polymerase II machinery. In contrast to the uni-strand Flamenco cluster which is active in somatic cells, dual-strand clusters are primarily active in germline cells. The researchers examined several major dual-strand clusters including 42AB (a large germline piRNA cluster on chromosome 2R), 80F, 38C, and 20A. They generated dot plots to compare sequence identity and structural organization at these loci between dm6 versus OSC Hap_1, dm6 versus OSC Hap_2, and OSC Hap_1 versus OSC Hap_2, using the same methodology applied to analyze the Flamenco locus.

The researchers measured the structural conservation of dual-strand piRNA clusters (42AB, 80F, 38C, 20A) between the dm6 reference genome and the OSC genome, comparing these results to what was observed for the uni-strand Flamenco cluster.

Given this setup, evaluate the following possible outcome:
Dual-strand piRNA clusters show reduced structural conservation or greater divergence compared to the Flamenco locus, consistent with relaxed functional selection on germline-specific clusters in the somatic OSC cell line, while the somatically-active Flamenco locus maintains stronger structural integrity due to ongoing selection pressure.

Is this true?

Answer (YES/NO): NO